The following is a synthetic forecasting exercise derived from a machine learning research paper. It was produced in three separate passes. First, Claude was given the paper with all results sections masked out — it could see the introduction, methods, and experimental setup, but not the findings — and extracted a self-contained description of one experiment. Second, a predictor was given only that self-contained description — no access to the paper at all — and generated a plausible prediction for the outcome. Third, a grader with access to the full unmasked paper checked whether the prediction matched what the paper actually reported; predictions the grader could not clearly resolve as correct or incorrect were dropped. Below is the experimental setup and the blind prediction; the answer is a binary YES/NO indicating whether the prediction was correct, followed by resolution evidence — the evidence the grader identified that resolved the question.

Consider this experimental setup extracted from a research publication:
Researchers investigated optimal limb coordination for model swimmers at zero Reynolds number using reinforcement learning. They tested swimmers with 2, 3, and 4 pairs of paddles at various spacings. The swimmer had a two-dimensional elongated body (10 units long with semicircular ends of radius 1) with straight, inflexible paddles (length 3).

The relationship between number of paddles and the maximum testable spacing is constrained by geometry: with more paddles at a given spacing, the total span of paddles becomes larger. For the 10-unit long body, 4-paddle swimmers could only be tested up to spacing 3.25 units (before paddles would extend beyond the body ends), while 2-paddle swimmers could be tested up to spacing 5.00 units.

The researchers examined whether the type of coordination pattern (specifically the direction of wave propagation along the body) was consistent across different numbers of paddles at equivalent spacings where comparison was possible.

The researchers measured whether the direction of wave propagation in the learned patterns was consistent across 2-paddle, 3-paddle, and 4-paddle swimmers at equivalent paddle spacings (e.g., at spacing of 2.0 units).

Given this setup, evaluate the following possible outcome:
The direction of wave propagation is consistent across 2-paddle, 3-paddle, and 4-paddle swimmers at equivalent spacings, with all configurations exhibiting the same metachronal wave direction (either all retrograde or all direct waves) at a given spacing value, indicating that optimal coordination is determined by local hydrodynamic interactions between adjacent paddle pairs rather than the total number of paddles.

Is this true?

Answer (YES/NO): NO